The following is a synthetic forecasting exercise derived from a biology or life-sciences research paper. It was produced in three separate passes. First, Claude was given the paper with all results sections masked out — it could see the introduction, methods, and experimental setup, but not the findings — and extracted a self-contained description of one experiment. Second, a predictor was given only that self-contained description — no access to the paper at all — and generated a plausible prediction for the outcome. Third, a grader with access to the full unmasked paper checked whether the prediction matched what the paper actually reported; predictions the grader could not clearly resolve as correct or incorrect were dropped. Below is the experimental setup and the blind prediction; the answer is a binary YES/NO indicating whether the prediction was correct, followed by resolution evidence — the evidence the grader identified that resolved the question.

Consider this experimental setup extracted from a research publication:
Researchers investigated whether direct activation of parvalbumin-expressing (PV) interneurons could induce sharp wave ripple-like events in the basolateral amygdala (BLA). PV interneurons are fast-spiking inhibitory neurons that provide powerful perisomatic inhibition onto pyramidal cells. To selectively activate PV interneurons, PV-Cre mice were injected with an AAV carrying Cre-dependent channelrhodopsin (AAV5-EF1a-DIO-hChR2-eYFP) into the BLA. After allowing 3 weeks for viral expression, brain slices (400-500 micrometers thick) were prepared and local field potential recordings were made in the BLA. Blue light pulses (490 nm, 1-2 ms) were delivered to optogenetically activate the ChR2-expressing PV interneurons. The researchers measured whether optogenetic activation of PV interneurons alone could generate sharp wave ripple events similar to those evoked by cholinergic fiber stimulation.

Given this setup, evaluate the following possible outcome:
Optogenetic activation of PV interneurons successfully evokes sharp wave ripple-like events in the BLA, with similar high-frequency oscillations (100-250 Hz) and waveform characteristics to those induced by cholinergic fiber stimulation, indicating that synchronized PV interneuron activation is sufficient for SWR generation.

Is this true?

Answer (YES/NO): YES